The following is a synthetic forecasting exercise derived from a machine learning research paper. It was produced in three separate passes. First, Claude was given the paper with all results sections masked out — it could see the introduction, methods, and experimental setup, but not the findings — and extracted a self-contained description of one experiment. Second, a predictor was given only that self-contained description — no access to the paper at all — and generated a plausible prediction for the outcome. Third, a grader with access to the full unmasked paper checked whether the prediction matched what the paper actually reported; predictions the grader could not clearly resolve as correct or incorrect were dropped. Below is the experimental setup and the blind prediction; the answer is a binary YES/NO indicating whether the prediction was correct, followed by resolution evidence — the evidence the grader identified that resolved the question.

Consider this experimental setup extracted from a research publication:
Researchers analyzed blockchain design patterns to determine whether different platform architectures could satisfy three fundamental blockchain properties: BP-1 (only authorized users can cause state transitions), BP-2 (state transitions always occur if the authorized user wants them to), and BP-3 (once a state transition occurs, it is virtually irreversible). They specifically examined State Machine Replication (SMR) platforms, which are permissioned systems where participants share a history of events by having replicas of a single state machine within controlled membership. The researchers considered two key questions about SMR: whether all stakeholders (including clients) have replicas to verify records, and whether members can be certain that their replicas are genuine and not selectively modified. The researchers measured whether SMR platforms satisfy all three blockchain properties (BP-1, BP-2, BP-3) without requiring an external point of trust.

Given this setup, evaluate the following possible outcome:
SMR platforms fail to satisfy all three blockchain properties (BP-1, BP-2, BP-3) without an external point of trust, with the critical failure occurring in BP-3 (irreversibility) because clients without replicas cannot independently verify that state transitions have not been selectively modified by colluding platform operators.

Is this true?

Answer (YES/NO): NO